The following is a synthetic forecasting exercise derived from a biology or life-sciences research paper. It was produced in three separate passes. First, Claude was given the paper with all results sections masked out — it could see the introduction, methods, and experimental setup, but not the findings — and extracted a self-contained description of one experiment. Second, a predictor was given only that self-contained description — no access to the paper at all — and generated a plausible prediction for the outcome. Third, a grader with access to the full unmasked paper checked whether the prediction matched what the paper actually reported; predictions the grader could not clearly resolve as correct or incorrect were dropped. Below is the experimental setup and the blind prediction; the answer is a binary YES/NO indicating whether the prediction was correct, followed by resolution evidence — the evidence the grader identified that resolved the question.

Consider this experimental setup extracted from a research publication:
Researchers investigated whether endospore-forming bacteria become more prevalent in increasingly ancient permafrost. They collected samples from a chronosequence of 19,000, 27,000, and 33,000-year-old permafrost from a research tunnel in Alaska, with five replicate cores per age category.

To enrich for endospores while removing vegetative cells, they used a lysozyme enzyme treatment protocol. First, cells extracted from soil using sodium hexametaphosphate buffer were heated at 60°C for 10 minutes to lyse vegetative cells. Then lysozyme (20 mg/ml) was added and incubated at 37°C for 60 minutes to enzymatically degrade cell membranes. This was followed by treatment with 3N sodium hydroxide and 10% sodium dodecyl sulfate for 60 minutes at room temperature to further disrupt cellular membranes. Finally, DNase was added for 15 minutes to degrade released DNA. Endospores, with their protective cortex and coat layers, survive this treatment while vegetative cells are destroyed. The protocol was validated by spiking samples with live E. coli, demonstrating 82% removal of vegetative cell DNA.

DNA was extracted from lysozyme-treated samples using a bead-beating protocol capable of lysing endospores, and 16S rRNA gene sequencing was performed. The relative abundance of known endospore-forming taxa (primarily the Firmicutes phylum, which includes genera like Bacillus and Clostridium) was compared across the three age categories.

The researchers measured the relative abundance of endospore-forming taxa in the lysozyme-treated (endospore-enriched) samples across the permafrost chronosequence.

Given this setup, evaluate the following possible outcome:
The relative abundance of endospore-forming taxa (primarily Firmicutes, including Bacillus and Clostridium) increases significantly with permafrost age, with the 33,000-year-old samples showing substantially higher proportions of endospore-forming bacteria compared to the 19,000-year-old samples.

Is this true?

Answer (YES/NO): NO